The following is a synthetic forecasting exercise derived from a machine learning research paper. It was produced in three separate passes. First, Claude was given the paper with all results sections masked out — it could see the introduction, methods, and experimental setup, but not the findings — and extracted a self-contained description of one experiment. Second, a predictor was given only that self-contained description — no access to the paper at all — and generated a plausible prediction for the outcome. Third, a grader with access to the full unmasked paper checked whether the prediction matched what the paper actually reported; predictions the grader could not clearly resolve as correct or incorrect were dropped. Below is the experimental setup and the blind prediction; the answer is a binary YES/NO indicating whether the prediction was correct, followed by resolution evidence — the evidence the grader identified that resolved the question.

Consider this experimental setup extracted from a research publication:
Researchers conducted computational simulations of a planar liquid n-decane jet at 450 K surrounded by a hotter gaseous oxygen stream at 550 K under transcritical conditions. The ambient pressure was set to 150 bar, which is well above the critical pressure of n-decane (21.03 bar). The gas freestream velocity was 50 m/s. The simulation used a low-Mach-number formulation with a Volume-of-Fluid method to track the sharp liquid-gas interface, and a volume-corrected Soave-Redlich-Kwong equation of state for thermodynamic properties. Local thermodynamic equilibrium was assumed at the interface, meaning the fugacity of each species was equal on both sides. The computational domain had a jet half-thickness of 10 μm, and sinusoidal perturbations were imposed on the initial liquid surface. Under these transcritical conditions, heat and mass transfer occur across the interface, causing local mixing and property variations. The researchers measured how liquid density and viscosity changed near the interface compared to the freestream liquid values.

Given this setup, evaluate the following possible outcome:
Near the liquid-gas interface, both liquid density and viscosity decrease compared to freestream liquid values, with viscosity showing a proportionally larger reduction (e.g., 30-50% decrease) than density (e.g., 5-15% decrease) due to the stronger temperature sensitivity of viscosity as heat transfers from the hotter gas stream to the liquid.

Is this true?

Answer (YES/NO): NO